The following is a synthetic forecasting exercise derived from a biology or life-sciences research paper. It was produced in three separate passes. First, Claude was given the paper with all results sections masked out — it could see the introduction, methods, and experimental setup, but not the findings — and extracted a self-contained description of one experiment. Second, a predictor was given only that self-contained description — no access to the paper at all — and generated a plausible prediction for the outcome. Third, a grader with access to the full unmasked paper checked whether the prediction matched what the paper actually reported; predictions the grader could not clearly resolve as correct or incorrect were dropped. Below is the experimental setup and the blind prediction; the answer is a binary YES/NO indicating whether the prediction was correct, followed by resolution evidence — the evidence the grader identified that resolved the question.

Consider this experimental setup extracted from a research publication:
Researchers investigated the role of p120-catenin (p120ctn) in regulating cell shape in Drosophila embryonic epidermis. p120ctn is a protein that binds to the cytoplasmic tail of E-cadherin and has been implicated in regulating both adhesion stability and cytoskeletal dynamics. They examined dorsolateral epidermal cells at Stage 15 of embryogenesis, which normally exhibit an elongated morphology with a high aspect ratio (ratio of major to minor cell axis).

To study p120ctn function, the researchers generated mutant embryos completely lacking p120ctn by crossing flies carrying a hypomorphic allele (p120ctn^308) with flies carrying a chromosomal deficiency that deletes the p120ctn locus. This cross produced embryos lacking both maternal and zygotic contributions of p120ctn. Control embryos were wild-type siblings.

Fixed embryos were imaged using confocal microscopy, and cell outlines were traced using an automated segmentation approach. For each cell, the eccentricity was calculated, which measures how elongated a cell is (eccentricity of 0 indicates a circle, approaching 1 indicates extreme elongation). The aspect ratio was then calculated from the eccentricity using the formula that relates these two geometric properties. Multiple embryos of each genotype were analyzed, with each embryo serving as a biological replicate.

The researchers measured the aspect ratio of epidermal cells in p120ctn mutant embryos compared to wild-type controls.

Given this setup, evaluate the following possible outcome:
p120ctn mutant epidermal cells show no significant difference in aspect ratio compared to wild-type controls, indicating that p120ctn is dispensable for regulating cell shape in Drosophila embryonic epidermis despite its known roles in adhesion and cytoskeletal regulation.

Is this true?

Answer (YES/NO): YES